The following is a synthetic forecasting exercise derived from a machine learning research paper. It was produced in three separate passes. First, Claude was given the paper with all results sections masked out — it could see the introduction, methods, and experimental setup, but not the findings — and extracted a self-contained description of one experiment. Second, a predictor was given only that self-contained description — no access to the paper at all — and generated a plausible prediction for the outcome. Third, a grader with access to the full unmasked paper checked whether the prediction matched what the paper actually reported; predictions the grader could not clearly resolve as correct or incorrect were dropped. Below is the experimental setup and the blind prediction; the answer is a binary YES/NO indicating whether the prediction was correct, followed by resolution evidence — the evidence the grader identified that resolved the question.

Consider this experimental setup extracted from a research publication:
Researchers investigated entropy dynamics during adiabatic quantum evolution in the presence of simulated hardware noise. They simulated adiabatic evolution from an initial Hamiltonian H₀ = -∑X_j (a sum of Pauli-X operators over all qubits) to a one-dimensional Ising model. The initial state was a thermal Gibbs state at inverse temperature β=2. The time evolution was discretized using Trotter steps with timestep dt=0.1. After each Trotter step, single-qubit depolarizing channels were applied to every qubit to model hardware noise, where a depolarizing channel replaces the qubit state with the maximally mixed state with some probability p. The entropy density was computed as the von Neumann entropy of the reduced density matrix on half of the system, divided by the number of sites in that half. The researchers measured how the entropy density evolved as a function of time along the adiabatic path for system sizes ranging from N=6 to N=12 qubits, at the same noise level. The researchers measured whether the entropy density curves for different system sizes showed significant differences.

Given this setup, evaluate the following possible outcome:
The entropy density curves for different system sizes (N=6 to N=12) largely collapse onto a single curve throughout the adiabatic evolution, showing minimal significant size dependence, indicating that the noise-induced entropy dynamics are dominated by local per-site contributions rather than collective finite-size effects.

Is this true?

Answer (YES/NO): YES